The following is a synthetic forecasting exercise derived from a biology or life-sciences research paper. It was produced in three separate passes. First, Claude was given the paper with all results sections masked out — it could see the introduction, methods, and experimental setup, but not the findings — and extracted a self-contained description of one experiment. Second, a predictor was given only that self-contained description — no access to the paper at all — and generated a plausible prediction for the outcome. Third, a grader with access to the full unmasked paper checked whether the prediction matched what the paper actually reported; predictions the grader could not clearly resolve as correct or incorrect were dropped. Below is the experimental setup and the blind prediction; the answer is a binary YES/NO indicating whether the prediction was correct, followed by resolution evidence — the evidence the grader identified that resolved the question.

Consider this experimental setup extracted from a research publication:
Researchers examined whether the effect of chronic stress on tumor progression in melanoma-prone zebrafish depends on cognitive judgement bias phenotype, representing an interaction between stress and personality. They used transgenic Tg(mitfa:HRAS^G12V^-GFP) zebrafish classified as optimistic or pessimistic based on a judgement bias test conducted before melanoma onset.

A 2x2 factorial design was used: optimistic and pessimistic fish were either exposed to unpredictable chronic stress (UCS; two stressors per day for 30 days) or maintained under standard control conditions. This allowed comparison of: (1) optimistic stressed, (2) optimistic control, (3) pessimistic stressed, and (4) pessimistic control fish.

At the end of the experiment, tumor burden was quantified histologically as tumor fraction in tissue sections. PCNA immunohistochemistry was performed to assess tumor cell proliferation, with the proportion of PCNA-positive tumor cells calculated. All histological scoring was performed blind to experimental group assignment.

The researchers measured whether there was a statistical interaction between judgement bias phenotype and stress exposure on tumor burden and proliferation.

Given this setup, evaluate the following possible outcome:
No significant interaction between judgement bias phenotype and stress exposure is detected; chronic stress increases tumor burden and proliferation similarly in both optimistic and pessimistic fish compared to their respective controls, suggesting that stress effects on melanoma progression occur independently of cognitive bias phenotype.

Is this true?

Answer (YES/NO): NO